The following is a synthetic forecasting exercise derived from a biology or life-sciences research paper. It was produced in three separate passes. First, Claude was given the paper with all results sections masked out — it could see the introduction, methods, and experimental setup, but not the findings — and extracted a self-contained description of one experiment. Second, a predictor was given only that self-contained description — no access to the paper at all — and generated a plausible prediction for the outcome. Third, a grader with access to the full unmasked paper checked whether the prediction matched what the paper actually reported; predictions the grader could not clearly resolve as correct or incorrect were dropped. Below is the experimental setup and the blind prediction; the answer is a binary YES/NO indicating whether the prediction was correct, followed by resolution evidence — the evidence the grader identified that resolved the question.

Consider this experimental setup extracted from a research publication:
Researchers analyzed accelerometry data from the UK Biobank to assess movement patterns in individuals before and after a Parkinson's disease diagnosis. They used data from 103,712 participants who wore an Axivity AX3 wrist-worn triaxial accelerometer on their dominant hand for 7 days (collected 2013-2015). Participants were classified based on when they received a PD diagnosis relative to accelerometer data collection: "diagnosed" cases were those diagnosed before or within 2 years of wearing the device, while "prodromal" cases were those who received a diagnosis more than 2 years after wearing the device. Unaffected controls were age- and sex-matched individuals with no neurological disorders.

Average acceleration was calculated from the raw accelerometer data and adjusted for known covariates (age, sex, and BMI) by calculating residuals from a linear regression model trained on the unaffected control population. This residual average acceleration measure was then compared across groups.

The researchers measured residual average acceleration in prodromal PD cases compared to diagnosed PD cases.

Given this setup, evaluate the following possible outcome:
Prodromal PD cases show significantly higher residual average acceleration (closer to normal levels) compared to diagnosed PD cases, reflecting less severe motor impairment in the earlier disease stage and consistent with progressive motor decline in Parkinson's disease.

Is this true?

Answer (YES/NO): NO